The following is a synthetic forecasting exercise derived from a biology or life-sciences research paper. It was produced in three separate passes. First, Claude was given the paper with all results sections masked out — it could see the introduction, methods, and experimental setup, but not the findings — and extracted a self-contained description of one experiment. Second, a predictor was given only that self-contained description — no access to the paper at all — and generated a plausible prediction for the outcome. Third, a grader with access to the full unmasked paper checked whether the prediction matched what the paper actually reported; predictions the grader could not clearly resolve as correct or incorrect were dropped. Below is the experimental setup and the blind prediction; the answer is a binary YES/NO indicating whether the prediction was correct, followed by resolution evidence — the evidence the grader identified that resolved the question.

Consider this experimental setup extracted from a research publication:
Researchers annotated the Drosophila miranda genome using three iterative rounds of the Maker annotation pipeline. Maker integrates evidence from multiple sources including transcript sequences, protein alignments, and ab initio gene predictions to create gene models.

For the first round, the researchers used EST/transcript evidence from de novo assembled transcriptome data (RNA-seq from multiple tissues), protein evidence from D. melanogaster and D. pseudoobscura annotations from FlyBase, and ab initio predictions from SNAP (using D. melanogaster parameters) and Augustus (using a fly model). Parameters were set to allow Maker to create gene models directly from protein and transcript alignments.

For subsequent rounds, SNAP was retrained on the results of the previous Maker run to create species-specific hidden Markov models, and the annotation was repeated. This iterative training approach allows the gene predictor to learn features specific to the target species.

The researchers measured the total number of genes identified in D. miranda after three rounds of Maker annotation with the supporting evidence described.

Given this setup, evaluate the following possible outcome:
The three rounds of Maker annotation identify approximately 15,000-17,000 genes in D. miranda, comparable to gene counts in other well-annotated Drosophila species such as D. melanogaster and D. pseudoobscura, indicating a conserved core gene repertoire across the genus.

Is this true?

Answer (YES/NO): NO